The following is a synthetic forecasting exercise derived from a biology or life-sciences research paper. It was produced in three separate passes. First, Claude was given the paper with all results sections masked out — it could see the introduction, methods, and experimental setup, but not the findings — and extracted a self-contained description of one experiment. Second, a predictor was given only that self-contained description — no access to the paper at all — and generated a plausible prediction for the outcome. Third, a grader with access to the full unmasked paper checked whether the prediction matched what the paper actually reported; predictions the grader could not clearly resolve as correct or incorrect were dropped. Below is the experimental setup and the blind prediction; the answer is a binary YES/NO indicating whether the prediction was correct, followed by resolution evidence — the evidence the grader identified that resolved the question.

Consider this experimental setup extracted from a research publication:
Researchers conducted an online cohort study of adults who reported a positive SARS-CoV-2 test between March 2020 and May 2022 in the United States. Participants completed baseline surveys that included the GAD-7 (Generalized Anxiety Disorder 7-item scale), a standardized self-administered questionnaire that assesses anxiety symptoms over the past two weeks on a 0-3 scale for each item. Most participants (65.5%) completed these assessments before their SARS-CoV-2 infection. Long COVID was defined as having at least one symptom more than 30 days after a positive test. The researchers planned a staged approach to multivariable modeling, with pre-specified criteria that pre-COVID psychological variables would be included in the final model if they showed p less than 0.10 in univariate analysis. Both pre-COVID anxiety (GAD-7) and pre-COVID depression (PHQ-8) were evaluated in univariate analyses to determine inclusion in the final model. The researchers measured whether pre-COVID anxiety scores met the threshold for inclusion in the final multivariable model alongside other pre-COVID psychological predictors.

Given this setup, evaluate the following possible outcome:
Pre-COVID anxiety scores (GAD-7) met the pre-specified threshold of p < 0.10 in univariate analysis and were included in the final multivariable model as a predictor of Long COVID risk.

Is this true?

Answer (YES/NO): YES